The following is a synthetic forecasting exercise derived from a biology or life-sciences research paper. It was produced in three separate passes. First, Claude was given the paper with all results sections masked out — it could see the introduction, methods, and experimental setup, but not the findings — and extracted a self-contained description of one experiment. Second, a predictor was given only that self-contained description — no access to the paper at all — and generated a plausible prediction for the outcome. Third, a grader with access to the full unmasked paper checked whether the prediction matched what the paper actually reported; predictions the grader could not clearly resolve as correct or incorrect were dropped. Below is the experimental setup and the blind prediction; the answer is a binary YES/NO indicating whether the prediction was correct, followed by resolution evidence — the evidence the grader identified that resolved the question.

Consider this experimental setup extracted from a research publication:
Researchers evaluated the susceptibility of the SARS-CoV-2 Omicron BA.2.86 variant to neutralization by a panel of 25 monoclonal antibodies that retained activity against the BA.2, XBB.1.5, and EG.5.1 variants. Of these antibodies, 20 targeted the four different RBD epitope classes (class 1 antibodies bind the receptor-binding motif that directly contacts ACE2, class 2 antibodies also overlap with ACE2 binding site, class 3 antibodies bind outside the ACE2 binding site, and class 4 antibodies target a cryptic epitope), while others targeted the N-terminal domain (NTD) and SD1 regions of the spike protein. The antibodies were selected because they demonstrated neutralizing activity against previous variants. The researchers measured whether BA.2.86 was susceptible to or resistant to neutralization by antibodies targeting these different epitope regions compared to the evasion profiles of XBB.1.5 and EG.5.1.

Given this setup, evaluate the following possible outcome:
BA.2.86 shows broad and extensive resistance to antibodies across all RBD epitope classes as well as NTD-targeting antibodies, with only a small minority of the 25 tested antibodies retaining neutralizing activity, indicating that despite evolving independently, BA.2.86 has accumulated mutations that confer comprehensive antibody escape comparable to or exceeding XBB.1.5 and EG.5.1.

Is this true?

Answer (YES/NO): YES